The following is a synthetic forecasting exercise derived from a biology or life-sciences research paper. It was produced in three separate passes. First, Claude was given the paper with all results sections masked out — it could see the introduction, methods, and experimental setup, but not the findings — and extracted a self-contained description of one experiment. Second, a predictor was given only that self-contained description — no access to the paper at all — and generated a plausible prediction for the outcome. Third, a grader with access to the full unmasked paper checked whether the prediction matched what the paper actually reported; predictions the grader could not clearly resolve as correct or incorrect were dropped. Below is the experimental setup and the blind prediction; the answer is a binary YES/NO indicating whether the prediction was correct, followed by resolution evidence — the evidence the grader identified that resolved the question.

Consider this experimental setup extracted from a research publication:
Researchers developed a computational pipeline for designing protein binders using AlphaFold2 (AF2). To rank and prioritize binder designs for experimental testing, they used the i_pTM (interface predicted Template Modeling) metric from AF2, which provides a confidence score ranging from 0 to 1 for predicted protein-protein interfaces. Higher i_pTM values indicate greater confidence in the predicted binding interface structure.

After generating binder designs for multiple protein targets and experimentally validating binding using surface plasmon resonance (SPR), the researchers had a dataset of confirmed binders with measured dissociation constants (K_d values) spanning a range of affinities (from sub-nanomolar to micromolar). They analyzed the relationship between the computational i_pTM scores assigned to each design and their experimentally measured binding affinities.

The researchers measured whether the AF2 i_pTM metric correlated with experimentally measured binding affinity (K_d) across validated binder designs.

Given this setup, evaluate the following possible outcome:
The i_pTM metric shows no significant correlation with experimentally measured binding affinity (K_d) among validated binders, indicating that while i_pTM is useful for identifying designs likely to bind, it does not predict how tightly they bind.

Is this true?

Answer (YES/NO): YES